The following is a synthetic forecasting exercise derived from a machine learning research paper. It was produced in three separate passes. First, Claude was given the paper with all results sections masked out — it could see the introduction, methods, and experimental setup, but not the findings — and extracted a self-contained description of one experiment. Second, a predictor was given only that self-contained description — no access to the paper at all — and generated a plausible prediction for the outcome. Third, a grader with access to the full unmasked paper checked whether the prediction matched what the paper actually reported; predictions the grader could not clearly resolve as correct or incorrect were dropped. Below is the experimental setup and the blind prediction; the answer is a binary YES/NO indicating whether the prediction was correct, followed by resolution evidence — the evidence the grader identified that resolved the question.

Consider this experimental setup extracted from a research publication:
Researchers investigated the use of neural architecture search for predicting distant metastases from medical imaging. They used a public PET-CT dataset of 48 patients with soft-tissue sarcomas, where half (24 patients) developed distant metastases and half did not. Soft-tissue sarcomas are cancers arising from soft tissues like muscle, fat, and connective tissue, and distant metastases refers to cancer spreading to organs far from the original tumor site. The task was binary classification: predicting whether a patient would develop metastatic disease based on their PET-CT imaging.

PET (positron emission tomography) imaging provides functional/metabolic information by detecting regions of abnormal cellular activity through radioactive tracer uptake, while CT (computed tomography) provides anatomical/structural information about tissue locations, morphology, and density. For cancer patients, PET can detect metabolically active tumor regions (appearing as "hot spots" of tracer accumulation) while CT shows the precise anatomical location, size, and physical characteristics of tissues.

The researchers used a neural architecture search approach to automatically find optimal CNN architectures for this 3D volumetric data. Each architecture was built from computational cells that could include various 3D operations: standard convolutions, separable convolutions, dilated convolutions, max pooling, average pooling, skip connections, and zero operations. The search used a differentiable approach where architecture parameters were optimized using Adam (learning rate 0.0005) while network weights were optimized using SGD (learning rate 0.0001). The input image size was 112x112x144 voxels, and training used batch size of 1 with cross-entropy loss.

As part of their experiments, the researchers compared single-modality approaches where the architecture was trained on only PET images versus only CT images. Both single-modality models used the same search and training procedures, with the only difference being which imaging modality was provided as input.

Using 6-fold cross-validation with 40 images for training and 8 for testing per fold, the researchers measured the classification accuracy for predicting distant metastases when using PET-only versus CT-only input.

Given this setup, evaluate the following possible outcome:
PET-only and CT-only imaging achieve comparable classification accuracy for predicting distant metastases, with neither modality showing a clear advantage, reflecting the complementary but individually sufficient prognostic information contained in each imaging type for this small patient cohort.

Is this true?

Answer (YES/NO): NO